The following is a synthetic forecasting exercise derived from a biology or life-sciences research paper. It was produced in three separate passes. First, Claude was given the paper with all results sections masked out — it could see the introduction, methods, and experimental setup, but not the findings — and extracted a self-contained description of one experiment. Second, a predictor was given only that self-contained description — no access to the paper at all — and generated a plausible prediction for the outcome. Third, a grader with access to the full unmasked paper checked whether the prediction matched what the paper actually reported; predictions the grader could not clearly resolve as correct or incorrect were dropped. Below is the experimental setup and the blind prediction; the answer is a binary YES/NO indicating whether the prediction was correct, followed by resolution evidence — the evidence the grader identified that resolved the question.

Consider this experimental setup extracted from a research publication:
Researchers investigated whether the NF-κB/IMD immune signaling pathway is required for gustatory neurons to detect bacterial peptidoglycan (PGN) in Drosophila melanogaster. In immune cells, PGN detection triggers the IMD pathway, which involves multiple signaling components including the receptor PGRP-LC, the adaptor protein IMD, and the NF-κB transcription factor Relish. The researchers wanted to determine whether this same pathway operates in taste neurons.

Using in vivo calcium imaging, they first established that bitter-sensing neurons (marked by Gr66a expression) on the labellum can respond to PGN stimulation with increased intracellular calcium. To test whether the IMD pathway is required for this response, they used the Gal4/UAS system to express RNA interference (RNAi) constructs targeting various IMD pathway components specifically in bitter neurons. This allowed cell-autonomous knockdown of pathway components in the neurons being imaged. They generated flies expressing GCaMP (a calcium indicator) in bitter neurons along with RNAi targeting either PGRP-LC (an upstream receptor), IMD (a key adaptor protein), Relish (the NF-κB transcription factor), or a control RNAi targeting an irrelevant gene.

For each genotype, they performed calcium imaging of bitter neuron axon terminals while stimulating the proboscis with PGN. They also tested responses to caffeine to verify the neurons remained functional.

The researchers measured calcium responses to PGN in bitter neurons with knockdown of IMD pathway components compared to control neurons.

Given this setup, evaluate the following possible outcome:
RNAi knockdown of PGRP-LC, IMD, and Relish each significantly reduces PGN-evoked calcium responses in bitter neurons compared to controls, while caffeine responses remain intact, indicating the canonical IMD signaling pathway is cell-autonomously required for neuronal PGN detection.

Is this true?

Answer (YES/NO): NO